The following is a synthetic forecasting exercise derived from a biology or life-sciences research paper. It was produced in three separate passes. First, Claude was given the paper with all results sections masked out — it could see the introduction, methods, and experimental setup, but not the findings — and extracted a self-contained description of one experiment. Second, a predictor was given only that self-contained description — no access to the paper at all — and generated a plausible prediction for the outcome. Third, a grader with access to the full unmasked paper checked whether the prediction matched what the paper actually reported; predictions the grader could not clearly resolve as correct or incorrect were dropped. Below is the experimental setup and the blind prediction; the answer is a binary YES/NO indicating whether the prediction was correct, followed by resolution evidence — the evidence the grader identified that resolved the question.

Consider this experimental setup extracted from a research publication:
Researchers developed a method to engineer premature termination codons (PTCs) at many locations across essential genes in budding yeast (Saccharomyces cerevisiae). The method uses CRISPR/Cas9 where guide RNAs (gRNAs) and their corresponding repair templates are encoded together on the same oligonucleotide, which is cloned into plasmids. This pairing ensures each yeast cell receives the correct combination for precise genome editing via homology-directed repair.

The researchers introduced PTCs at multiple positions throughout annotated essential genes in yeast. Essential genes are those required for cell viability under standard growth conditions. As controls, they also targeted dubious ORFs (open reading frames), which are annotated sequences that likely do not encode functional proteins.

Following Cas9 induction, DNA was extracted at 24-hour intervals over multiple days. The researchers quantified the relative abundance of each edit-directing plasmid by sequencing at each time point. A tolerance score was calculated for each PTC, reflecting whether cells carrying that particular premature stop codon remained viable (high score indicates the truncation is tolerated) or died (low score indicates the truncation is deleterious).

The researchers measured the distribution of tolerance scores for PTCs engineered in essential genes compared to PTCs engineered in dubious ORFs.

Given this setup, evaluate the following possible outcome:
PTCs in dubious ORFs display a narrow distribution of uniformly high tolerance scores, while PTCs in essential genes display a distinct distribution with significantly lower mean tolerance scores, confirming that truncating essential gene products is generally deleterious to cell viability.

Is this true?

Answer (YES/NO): YES